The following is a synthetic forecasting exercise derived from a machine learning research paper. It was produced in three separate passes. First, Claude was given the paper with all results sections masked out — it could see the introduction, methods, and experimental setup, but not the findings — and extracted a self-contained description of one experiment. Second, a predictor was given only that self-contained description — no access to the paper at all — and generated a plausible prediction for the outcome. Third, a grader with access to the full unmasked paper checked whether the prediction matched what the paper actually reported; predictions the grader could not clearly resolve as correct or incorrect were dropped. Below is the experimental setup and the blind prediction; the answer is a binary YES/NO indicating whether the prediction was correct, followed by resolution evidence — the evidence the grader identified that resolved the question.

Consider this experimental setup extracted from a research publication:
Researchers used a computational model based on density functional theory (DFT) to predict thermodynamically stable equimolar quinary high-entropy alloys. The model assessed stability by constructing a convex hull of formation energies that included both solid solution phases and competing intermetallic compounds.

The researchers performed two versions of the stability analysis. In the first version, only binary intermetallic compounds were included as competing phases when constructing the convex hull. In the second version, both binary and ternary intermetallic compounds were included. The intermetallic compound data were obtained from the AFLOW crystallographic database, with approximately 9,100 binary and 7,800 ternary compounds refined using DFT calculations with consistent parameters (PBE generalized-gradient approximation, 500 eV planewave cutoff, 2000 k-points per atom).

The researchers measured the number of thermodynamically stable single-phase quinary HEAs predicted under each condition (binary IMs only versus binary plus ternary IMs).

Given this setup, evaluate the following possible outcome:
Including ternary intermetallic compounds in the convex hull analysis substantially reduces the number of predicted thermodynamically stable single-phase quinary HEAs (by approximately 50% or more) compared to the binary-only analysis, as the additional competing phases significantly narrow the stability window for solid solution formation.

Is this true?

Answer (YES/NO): NO